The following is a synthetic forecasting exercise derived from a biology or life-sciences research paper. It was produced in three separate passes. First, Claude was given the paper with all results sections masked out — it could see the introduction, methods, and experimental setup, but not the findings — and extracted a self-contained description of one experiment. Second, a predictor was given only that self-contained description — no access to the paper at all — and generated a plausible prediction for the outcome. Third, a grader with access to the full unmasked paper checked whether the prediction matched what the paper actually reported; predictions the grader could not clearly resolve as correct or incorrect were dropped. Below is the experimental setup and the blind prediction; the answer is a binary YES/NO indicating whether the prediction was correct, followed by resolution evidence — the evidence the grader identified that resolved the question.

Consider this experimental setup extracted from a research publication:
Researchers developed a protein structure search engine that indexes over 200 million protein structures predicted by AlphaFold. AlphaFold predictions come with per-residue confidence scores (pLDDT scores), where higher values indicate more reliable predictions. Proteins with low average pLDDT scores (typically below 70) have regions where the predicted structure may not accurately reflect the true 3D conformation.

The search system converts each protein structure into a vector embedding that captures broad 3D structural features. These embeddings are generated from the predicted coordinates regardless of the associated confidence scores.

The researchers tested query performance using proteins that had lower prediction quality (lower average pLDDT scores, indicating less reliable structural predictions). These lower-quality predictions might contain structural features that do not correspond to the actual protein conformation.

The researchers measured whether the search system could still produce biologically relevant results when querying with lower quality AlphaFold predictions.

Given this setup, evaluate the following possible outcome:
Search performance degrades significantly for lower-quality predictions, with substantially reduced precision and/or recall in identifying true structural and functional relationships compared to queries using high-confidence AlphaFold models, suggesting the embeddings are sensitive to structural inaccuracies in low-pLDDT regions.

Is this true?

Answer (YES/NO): NO